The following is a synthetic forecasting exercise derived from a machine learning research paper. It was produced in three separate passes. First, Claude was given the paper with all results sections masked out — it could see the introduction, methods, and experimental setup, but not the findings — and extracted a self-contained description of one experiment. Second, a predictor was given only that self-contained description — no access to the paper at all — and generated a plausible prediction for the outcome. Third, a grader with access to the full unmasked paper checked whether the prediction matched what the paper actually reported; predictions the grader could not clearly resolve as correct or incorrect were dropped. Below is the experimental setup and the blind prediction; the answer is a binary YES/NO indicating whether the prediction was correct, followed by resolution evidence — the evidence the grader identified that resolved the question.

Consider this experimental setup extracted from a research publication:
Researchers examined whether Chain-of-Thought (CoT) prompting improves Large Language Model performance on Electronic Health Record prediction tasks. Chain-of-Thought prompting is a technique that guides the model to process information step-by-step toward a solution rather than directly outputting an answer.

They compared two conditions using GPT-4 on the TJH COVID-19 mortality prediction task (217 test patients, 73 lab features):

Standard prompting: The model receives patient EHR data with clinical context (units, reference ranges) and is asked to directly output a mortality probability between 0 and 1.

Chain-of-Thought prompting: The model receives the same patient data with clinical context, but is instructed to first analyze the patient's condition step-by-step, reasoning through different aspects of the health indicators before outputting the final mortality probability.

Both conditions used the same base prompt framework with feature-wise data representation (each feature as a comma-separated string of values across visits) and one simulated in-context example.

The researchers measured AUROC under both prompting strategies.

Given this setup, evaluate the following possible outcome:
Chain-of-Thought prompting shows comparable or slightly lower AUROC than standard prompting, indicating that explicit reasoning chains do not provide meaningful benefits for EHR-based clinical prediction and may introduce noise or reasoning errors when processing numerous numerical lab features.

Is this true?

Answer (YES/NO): YES